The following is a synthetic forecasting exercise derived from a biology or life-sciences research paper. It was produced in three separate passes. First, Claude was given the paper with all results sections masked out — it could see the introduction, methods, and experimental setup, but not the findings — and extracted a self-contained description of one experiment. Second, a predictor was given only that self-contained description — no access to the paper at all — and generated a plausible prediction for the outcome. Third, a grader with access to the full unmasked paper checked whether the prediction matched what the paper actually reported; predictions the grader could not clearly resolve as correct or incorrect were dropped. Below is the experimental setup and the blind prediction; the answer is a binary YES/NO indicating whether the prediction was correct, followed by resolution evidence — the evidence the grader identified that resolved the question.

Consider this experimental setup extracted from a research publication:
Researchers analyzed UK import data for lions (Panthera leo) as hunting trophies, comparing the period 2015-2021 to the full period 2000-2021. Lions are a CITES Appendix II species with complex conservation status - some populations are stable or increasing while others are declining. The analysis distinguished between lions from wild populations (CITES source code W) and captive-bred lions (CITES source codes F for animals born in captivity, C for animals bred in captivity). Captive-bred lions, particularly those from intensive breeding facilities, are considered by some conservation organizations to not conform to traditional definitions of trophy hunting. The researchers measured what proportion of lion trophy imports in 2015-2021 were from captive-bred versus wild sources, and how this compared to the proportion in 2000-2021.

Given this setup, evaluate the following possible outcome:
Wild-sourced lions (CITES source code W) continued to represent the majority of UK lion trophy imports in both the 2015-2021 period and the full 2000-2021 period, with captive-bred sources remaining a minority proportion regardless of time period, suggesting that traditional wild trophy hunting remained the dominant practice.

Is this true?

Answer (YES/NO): NO